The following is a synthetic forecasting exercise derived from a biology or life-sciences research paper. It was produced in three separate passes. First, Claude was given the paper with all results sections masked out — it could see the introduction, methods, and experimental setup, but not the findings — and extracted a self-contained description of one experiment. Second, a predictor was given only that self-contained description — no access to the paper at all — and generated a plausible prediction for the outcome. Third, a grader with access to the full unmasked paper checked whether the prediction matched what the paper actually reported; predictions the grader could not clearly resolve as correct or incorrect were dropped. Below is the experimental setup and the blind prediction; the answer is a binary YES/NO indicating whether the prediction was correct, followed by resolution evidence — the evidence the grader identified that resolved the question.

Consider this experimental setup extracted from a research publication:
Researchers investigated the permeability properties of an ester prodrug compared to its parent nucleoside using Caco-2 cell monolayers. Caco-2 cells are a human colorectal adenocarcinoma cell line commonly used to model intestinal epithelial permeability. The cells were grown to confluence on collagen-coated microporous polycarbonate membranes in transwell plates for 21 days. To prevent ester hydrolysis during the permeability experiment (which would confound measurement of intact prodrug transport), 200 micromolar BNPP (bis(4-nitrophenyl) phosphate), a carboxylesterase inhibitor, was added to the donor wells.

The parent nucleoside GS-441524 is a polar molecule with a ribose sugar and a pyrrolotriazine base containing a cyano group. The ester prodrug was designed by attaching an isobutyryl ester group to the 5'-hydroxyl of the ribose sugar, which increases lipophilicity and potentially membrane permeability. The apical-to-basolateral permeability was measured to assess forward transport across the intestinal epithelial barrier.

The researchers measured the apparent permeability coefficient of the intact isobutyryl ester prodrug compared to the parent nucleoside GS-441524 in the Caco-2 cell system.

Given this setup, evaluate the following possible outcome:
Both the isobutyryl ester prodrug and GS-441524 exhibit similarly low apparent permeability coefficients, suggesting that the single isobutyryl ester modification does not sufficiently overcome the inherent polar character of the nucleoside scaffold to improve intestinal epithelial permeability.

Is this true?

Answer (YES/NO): NO